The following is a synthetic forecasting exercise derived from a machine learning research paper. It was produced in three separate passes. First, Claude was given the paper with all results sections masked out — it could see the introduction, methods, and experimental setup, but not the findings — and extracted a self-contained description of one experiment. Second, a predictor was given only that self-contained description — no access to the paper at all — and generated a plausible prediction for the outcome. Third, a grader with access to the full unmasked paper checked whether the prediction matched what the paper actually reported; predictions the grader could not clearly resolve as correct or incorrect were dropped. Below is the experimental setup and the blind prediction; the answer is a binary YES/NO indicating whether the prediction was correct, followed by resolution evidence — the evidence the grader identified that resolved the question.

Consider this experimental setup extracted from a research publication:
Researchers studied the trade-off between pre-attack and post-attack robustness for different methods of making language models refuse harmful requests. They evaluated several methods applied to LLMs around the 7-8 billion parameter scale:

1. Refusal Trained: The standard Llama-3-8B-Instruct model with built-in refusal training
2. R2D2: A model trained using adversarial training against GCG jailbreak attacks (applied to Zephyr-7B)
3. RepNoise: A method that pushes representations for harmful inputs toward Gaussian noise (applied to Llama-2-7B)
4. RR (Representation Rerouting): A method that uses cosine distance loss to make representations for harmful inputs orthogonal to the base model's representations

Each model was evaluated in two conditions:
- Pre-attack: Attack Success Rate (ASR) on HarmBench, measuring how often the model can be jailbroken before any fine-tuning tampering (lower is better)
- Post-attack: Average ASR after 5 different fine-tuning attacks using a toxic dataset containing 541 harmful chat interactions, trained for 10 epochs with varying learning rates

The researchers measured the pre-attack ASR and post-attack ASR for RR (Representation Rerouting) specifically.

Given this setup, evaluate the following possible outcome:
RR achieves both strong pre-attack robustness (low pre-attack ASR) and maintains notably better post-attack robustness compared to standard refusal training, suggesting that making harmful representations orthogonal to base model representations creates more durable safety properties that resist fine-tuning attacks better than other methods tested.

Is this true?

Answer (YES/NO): NO